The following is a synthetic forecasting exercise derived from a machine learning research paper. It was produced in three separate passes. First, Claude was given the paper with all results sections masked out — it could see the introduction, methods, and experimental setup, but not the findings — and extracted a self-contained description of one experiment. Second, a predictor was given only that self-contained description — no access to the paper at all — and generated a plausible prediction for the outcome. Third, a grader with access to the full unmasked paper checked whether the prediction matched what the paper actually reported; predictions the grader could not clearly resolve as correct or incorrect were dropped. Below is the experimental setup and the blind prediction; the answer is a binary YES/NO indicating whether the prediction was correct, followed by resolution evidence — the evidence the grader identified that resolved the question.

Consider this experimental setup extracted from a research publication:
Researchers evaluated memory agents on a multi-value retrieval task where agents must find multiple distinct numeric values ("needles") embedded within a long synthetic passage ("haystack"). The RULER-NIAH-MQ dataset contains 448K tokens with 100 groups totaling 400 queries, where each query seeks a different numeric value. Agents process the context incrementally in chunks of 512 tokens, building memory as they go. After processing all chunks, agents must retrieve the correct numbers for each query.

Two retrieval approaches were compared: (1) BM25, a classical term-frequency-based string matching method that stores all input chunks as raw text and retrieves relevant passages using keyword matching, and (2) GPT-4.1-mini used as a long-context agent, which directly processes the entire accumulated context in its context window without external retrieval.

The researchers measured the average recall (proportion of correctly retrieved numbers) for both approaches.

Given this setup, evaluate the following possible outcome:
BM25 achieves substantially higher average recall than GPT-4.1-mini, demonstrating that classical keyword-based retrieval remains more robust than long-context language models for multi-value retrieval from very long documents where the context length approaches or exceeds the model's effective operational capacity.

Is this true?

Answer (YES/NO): NO